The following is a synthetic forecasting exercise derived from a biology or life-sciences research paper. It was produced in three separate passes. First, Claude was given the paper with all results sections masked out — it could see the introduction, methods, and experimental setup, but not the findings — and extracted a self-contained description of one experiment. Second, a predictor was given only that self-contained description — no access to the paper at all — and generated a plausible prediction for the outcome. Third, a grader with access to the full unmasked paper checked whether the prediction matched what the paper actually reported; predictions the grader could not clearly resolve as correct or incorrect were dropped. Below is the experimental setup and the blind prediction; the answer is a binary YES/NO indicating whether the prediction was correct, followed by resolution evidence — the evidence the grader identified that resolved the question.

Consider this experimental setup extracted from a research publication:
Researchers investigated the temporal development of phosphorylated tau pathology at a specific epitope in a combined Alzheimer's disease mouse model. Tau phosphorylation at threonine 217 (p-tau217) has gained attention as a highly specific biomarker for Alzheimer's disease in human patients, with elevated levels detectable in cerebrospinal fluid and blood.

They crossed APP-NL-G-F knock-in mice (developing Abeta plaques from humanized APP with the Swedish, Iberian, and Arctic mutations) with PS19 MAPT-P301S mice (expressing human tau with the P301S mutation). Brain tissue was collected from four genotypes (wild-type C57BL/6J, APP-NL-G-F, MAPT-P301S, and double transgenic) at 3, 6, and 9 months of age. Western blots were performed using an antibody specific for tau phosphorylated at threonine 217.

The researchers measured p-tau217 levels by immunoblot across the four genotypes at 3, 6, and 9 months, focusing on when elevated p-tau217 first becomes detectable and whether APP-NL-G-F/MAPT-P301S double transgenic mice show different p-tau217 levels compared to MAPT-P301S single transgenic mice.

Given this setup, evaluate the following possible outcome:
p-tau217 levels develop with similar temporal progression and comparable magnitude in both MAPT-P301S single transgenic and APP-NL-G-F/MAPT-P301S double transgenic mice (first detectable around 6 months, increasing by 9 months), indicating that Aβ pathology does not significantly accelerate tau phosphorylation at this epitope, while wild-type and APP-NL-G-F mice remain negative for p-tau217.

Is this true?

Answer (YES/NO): NO